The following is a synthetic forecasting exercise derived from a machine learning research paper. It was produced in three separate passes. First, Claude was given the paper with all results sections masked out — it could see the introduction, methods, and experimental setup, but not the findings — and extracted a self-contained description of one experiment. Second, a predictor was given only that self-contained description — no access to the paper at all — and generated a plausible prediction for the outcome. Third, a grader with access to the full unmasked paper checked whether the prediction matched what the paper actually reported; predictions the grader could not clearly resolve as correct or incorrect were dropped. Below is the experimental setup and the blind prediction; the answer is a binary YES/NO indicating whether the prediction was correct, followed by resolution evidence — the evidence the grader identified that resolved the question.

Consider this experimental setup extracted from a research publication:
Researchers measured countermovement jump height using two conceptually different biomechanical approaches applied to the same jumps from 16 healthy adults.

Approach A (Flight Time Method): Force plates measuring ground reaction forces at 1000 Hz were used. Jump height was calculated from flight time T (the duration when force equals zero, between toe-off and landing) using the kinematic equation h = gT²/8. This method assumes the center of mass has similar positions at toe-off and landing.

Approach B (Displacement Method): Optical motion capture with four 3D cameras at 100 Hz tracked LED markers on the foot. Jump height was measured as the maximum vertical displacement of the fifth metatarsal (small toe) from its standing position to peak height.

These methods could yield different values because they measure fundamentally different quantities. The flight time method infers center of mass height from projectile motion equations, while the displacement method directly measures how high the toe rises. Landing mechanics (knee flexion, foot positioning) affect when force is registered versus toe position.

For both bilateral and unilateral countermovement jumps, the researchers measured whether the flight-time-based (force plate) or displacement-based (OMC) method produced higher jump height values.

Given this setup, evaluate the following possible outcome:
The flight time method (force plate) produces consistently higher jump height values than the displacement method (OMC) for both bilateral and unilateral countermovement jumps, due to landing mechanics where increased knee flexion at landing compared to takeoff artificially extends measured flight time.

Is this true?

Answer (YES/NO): NO